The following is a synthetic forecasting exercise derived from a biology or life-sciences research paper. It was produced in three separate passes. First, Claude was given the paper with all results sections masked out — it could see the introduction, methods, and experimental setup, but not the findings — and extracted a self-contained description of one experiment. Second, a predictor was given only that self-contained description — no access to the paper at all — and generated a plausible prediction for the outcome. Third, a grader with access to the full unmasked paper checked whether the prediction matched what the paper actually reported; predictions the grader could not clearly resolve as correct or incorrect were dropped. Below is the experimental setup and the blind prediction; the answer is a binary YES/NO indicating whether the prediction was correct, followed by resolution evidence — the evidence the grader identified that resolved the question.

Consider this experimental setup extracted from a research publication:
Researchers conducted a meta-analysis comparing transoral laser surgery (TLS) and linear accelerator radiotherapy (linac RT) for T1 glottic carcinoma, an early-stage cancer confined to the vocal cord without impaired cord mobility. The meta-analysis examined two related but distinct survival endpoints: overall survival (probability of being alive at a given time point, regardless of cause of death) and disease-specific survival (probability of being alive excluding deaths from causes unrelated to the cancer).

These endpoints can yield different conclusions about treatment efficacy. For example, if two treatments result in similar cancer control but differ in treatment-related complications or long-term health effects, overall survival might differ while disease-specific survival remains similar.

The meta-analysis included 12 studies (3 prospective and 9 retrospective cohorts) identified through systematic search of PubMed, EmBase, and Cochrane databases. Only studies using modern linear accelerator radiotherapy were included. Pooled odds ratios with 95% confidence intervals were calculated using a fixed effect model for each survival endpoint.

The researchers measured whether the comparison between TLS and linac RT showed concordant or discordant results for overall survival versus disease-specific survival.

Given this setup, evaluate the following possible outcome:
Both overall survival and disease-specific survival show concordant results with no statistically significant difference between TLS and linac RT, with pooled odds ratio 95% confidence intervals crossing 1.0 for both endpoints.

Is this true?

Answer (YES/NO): NO